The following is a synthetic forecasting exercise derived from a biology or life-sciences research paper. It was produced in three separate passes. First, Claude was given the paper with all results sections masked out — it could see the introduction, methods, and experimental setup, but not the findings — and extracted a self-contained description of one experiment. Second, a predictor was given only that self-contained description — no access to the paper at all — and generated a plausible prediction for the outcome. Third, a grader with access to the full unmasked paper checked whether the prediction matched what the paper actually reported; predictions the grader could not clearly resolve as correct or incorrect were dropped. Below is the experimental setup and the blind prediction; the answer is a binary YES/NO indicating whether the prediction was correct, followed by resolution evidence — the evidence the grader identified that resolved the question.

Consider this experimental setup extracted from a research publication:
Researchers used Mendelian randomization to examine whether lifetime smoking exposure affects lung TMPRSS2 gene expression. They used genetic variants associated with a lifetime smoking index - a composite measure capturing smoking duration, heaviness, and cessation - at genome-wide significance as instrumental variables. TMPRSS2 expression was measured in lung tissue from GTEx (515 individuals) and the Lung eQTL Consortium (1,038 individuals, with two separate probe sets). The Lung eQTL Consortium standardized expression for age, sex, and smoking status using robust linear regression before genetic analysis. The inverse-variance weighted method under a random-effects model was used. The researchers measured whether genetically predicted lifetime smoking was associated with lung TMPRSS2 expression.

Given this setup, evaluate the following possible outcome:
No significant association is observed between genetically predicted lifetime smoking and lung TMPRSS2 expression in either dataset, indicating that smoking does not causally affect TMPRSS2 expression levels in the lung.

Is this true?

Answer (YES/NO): YES